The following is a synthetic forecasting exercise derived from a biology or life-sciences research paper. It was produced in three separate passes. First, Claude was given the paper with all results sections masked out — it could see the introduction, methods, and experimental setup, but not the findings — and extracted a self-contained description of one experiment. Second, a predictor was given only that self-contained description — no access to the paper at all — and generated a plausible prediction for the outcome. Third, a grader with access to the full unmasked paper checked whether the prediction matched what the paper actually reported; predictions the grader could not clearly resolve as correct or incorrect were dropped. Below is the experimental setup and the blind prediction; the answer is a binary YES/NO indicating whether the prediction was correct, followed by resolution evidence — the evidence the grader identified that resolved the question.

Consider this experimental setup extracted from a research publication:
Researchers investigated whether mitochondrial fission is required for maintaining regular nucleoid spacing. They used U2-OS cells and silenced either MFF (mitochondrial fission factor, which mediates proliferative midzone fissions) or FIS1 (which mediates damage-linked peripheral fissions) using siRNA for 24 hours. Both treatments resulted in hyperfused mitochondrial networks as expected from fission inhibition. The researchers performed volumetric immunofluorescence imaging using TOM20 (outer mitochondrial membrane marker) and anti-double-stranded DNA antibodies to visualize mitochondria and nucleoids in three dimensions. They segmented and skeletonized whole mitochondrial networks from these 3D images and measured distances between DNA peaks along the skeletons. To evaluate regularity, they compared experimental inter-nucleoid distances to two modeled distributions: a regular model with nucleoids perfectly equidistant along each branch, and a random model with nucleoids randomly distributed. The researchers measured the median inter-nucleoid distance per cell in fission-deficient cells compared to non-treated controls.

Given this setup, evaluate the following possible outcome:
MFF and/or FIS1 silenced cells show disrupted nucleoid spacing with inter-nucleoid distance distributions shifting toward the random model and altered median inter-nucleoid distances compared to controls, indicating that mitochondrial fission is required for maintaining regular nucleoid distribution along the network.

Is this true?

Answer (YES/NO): NO